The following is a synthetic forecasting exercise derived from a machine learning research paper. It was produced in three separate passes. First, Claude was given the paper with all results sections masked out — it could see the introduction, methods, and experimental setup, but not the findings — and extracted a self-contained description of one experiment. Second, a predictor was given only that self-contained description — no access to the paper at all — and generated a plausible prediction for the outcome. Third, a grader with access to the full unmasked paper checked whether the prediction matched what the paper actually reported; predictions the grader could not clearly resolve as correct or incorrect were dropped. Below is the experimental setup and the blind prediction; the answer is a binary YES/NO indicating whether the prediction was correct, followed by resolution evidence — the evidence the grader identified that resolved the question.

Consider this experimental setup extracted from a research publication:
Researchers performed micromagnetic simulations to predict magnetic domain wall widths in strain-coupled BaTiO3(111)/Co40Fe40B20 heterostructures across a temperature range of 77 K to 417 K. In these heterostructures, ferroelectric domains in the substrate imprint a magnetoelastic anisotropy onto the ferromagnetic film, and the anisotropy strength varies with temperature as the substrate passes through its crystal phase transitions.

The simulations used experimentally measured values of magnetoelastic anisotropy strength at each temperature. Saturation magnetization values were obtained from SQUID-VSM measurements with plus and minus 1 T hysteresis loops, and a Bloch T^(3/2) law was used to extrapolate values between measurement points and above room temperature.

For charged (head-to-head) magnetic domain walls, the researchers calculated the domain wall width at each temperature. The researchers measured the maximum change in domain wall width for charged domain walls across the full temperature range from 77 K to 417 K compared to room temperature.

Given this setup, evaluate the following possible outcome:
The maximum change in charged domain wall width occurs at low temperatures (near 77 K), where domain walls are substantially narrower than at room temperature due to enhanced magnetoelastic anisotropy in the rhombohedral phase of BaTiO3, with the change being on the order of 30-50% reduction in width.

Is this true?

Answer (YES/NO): NO